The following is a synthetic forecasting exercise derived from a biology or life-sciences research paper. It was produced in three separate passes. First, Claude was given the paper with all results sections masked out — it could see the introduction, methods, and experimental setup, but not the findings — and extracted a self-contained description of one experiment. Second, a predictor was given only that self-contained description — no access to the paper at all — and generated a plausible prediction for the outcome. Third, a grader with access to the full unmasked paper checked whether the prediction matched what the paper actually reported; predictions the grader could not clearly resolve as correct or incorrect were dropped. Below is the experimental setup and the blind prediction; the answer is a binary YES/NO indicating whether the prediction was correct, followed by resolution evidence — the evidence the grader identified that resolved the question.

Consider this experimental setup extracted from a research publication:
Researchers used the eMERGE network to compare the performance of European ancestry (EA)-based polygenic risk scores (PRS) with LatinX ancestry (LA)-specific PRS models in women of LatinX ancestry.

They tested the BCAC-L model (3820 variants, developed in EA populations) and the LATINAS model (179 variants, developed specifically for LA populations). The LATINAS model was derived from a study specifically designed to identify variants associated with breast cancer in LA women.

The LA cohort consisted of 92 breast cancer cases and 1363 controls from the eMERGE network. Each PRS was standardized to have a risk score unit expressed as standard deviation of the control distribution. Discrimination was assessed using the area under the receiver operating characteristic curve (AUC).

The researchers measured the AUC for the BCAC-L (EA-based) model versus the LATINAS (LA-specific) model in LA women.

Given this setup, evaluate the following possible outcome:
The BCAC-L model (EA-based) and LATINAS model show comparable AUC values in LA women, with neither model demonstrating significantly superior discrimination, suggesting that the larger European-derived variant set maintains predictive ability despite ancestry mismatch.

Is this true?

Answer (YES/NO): YES